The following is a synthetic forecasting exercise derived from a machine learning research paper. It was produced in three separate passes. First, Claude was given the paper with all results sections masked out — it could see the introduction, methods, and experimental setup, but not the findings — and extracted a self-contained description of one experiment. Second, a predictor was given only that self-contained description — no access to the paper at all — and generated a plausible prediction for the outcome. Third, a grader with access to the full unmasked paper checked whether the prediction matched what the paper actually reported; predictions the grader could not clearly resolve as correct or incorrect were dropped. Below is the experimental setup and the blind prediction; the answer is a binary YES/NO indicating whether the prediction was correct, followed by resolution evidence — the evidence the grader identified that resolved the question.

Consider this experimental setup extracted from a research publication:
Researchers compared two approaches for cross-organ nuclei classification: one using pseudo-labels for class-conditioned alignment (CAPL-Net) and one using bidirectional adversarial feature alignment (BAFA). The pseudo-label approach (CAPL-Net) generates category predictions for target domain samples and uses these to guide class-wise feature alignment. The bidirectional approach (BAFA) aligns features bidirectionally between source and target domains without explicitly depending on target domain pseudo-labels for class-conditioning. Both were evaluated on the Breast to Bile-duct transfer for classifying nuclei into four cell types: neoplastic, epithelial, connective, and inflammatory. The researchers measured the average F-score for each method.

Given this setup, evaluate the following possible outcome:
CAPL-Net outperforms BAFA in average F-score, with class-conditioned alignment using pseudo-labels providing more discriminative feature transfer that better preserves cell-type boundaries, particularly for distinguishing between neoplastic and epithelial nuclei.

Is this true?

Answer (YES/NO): NO